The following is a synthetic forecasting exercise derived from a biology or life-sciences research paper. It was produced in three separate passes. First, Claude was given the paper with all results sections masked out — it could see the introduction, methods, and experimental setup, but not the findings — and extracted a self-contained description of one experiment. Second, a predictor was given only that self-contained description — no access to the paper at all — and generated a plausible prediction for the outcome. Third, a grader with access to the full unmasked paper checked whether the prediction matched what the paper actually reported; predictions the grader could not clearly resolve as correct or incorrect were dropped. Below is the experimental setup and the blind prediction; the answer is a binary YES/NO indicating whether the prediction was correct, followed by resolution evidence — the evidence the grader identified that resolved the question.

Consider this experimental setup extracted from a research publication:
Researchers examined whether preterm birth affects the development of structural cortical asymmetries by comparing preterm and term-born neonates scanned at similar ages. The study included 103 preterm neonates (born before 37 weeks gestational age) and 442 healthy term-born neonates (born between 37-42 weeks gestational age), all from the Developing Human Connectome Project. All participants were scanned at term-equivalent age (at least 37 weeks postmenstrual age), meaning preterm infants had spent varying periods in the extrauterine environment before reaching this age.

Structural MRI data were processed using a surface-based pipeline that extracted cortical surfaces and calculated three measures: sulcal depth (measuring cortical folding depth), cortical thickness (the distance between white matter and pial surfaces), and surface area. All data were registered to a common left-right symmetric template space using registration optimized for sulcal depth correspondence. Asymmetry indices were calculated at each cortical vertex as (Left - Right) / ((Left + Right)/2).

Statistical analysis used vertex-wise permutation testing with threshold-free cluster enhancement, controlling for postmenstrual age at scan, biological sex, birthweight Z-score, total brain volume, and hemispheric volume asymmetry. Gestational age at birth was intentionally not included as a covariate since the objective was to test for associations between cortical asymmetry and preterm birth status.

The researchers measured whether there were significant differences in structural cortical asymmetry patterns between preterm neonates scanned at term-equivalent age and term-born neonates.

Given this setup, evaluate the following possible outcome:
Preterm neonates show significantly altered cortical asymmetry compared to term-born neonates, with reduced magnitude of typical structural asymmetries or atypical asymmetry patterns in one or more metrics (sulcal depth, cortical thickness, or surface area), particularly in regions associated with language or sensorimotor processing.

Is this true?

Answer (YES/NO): NO